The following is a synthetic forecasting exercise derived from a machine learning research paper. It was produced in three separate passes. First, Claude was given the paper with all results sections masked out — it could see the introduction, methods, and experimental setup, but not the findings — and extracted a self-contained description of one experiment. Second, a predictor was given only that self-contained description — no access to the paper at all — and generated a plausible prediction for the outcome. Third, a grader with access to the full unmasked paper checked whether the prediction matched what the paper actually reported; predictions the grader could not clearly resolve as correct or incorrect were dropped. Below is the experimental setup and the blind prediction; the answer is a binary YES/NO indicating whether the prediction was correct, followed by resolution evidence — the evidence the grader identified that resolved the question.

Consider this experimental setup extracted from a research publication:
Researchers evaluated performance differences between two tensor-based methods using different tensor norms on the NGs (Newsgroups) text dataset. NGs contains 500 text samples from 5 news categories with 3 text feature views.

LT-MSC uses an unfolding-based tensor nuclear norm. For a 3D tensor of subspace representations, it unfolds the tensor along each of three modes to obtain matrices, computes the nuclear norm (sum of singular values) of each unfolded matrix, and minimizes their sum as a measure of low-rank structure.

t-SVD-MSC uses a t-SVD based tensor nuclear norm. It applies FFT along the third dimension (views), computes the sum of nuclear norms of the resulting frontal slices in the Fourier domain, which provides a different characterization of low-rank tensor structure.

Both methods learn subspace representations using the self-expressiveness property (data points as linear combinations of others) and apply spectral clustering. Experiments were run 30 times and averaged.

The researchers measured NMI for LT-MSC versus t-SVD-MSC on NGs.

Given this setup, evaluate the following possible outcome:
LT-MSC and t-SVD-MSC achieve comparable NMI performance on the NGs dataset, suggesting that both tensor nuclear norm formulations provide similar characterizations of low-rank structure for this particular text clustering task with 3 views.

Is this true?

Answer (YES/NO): YES